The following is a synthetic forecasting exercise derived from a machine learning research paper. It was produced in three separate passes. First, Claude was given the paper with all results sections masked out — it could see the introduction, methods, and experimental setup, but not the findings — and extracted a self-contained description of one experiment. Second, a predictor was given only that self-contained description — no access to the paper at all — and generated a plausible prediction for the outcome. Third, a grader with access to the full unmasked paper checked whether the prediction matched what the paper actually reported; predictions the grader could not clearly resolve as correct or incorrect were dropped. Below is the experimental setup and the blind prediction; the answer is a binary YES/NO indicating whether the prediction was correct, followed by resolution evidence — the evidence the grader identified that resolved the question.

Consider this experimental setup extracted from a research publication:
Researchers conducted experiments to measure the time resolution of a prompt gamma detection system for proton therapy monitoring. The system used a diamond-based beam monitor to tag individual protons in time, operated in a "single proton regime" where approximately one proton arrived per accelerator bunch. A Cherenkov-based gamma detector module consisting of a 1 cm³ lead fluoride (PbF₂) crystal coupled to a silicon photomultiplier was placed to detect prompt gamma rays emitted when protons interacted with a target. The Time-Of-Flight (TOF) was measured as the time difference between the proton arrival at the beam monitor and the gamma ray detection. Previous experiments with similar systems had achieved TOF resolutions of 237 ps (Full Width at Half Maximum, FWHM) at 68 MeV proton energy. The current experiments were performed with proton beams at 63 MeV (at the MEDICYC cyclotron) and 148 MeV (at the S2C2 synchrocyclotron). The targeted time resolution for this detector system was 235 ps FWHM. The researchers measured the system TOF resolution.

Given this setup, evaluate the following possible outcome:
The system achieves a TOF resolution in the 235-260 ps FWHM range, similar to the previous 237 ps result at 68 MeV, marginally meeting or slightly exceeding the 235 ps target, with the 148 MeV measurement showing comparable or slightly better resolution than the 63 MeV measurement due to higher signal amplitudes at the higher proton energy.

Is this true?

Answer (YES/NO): NO